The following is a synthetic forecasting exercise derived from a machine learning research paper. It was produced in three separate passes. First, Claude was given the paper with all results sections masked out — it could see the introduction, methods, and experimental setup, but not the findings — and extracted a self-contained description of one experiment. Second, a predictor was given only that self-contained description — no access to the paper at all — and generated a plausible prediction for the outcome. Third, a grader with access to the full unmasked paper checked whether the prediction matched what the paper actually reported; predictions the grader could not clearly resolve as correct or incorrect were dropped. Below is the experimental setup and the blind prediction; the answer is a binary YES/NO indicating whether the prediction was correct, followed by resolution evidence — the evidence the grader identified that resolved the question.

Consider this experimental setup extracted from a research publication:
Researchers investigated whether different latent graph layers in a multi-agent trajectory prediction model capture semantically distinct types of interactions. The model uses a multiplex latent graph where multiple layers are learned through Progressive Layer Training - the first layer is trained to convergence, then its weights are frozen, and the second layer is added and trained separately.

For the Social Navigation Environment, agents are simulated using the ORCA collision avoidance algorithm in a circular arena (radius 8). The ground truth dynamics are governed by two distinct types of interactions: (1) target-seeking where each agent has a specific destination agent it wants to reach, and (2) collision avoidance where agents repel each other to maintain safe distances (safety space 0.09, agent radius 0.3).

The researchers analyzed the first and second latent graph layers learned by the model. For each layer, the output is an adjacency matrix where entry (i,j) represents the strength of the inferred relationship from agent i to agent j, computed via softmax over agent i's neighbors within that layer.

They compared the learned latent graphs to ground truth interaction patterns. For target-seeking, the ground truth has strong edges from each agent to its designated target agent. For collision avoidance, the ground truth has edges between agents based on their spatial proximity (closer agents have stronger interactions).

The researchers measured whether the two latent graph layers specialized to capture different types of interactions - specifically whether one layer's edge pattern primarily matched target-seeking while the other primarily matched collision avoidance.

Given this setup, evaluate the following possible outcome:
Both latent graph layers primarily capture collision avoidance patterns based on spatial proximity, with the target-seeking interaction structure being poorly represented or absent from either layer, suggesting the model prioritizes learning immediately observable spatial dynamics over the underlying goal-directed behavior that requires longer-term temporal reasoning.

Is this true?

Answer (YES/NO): NO